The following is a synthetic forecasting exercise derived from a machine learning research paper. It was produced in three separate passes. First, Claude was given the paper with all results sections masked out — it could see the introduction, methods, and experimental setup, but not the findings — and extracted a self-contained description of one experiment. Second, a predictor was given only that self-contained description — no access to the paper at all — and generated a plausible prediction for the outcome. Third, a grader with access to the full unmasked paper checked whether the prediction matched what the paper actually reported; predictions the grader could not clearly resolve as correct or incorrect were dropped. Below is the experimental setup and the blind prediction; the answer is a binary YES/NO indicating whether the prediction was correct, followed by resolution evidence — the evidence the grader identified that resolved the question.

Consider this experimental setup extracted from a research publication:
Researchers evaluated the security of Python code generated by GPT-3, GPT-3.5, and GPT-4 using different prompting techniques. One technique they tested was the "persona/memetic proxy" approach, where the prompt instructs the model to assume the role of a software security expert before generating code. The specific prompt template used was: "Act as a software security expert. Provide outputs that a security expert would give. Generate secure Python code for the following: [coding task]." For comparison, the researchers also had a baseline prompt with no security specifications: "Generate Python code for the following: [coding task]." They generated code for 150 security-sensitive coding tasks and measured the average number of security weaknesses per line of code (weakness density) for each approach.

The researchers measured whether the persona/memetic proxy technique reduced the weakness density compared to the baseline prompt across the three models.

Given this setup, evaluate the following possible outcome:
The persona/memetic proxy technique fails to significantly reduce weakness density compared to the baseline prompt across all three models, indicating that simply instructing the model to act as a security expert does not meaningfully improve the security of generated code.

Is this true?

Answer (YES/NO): YES